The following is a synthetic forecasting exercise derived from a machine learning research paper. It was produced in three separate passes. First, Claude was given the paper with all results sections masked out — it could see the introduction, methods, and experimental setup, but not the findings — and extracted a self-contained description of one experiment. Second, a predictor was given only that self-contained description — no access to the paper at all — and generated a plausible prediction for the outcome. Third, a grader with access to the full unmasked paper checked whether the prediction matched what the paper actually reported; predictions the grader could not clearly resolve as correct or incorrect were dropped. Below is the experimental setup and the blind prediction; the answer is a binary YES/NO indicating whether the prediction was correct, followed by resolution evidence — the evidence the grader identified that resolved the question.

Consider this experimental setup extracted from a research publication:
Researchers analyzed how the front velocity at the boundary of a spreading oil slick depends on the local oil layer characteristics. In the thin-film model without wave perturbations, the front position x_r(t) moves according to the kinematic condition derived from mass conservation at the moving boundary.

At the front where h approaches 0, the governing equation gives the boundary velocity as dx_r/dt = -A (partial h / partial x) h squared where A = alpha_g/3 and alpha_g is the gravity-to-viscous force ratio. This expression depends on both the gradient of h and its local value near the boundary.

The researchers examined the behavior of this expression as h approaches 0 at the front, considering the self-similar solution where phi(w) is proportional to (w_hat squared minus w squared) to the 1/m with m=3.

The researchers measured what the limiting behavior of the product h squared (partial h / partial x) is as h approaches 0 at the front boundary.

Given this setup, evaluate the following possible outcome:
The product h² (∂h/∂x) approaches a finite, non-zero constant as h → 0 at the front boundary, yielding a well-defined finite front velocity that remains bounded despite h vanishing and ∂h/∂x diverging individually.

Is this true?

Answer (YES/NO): YES